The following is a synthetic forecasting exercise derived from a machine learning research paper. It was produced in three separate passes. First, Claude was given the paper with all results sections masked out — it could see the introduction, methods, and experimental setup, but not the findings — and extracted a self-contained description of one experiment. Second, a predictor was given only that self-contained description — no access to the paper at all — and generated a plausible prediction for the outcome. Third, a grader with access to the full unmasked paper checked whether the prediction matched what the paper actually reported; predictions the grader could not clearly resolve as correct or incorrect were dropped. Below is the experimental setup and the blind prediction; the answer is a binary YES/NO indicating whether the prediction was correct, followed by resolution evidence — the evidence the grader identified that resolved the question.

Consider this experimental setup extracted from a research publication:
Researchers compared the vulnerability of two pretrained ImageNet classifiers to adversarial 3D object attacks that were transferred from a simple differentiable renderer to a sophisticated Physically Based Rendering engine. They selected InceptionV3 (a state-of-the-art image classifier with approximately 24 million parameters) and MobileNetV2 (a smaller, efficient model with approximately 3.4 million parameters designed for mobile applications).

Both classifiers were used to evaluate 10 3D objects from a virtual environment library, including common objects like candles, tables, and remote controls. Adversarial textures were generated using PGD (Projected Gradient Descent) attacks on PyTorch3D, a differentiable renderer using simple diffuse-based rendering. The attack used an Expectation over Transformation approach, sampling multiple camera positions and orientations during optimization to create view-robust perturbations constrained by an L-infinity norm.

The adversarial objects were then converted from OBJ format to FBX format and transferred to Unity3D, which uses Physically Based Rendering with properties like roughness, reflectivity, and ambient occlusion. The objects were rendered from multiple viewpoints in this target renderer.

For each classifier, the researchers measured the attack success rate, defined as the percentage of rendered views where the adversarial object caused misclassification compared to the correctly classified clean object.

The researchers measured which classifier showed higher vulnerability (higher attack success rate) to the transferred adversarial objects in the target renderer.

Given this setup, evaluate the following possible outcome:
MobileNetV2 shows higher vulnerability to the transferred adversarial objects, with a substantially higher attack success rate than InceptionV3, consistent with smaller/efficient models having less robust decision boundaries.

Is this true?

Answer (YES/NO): YES